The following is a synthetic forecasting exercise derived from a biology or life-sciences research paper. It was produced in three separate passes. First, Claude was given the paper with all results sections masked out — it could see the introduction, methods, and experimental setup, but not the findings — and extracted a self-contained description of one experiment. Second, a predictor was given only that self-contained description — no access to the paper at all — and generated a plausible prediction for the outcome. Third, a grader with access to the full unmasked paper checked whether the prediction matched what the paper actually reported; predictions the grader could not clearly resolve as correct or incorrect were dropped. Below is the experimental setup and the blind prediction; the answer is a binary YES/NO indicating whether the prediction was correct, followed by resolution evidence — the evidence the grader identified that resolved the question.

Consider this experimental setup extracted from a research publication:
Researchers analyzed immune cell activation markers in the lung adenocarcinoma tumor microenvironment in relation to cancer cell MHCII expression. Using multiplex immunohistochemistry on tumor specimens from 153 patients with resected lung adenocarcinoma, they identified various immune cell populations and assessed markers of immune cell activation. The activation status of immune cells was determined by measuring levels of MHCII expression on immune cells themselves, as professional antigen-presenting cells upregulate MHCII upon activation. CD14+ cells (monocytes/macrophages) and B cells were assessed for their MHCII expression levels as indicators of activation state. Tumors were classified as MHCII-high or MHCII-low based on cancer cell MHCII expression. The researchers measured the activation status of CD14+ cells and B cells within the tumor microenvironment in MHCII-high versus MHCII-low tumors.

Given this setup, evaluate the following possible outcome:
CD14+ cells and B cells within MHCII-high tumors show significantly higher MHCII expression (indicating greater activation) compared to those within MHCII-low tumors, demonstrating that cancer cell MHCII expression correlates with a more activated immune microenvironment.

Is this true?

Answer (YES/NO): YES